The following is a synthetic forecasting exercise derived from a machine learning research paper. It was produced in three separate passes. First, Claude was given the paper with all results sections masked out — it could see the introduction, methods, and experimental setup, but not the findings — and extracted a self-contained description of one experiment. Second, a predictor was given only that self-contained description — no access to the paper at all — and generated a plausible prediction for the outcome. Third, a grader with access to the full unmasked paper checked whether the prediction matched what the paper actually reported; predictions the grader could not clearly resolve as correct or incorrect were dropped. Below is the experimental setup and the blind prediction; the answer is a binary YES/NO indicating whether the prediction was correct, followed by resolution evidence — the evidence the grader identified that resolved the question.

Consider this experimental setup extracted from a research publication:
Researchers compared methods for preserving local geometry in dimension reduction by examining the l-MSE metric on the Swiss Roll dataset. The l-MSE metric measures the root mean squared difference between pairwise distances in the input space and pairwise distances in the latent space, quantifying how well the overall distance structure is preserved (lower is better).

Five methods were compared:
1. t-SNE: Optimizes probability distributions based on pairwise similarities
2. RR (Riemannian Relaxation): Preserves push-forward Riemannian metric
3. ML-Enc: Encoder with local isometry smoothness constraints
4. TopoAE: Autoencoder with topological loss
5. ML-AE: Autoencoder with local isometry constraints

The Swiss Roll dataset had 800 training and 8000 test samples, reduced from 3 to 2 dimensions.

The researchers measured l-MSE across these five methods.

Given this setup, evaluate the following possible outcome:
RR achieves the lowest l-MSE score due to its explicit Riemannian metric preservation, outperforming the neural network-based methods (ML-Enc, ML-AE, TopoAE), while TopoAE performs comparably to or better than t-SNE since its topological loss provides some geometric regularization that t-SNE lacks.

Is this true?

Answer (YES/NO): NO